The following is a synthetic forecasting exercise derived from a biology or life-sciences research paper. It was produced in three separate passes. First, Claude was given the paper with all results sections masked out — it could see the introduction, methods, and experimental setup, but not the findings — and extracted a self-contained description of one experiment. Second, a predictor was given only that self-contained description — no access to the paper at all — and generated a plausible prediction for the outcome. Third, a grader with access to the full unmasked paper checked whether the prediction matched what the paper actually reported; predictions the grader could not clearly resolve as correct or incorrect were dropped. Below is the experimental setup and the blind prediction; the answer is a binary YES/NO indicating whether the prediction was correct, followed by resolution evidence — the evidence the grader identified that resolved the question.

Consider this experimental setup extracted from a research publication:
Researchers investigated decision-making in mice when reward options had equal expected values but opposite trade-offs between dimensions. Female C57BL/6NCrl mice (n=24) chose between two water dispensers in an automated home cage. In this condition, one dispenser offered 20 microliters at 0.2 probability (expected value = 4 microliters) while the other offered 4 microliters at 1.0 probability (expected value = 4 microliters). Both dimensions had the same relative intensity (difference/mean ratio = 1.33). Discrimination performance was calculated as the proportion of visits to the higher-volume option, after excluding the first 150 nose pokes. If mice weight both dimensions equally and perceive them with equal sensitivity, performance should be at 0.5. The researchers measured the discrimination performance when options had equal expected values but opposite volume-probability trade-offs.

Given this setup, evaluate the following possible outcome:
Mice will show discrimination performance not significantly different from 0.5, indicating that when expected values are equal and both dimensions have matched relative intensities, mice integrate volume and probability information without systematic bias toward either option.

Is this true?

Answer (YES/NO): NO